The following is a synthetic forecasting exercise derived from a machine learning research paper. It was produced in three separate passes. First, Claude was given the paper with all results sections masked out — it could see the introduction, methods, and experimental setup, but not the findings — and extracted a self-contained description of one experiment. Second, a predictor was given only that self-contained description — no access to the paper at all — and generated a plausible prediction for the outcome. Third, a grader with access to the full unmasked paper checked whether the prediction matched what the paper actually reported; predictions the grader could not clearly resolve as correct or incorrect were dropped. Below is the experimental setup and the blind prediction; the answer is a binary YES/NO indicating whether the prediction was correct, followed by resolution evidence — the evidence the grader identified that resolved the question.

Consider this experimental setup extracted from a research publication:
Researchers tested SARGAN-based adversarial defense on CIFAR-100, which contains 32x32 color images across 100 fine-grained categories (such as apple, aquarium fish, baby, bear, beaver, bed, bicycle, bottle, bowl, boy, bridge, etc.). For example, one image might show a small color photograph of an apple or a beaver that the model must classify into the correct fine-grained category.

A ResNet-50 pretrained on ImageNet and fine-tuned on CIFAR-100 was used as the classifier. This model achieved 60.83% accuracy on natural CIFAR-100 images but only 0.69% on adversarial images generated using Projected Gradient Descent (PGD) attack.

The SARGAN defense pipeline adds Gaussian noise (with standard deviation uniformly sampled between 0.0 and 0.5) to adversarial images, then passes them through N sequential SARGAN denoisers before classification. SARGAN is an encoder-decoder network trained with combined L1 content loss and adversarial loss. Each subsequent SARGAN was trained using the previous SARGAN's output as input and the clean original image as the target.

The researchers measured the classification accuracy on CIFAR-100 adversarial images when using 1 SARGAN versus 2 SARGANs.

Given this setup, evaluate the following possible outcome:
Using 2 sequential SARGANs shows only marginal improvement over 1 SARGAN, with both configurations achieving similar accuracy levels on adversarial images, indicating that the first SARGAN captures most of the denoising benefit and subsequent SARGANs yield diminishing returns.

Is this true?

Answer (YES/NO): NO